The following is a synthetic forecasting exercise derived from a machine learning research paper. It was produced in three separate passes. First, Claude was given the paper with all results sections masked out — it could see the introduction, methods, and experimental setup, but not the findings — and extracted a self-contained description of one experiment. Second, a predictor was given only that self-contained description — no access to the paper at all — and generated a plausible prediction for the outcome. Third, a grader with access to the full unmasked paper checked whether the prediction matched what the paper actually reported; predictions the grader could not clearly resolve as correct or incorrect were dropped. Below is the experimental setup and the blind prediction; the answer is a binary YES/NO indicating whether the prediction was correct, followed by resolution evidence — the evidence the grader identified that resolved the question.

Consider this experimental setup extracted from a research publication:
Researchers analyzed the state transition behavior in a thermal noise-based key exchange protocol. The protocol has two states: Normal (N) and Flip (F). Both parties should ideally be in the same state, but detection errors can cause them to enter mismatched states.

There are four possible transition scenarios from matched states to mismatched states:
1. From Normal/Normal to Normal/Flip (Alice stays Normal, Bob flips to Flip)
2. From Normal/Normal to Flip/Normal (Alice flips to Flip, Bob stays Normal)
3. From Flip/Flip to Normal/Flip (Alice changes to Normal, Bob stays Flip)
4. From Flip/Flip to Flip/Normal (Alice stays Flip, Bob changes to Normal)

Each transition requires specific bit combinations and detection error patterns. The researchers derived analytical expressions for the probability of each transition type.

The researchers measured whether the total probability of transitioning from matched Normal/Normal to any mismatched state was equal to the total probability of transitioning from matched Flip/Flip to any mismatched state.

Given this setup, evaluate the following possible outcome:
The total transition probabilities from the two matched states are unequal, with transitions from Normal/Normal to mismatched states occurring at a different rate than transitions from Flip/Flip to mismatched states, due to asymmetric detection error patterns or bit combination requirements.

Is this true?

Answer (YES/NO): NO